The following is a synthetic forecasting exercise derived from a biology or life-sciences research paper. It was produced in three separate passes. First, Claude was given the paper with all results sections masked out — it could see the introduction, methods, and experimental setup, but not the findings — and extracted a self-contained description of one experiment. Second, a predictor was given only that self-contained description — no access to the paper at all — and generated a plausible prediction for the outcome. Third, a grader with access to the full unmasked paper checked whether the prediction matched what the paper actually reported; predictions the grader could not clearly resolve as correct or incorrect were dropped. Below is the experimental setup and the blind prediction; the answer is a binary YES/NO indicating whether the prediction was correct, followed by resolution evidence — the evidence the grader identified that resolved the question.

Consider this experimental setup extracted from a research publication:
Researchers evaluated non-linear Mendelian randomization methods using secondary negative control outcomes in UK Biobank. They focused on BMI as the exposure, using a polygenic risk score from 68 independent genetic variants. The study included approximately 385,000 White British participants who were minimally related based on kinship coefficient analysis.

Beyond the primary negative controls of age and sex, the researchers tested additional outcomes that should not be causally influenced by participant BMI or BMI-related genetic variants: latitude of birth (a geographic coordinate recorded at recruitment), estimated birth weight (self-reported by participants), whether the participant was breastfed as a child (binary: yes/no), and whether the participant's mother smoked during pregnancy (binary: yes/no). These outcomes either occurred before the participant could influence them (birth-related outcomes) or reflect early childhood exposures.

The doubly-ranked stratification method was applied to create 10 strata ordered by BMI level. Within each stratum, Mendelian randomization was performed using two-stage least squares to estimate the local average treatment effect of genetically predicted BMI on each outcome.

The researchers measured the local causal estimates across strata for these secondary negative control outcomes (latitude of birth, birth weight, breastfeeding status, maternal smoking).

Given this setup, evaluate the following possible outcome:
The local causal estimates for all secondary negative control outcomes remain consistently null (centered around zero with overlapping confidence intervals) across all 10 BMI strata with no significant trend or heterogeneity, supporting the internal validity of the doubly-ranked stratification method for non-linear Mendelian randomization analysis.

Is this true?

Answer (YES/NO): NO